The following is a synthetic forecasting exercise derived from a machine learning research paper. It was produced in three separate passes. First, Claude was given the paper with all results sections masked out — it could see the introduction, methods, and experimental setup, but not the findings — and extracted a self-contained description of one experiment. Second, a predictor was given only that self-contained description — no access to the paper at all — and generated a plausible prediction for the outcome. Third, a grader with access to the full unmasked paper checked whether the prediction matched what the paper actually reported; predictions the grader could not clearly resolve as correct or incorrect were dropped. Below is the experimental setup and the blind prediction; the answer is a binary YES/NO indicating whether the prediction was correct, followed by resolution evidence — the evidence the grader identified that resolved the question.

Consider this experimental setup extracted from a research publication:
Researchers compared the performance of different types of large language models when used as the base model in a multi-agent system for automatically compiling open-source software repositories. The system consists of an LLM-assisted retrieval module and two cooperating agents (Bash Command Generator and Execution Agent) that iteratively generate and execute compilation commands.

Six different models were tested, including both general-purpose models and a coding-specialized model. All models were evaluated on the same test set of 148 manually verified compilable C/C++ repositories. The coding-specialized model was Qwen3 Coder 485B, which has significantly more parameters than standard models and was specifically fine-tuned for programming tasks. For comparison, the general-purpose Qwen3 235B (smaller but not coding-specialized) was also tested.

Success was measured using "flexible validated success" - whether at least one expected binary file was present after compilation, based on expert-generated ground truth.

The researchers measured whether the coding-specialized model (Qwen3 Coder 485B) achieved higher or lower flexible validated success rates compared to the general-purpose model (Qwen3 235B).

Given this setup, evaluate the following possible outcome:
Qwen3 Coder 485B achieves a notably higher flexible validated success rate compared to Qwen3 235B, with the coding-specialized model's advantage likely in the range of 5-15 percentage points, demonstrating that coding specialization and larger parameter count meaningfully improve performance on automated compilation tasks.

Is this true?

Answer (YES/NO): NO